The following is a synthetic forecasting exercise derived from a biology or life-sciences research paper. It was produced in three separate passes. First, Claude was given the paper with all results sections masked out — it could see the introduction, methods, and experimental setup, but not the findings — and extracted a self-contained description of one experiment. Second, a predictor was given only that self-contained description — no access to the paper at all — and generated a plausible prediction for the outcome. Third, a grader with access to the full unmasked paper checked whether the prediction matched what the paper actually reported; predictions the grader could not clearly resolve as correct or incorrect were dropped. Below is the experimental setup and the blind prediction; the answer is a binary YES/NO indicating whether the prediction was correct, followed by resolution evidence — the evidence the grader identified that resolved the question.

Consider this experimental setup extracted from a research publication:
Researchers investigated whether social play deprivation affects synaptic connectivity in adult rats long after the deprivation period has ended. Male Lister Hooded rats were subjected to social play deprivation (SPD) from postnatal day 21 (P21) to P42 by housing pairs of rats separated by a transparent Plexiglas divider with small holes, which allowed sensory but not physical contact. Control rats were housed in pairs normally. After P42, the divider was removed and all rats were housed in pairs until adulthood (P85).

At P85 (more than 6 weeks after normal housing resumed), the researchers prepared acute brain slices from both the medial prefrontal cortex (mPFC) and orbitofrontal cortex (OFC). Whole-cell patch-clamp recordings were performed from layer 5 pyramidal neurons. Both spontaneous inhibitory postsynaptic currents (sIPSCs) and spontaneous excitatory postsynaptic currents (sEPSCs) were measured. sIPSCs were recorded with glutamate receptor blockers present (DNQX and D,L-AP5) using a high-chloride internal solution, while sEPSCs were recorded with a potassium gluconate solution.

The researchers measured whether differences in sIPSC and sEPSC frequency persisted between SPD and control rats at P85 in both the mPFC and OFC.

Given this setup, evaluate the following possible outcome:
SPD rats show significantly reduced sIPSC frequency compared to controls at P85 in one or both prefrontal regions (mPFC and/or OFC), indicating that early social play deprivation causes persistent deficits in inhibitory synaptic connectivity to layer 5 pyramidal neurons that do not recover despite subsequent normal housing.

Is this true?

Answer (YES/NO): YES